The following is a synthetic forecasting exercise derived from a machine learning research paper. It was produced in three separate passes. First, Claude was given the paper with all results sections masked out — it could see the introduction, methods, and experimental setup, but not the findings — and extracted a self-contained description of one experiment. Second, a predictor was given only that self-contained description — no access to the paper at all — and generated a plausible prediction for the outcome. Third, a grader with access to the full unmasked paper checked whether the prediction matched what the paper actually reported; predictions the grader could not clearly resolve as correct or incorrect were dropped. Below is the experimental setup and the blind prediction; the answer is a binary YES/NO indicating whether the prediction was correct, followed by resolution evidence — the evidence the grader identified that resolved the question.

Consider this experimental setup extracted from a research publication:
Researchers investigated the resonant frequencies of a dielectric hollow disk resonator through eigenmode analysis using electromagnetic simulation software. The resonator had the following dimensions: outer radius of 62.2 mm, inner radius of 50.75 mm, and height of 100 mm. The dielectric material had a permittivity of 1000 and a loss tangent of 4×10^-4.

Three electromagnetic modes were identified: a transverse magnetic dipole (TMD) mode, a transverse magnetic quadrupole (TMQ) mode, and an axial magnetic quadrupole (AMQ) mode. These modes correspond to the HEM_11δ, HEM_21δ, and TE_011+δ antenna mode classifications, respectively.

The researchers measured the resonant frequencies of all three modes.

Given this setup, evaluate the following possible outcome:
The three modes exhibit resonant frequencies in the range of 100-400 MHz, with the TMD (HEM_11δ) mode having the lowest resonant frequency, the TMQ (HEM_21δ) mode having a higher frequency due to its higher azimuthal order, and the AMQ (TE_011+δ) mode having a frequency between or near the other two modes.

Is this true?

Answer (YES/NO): YES